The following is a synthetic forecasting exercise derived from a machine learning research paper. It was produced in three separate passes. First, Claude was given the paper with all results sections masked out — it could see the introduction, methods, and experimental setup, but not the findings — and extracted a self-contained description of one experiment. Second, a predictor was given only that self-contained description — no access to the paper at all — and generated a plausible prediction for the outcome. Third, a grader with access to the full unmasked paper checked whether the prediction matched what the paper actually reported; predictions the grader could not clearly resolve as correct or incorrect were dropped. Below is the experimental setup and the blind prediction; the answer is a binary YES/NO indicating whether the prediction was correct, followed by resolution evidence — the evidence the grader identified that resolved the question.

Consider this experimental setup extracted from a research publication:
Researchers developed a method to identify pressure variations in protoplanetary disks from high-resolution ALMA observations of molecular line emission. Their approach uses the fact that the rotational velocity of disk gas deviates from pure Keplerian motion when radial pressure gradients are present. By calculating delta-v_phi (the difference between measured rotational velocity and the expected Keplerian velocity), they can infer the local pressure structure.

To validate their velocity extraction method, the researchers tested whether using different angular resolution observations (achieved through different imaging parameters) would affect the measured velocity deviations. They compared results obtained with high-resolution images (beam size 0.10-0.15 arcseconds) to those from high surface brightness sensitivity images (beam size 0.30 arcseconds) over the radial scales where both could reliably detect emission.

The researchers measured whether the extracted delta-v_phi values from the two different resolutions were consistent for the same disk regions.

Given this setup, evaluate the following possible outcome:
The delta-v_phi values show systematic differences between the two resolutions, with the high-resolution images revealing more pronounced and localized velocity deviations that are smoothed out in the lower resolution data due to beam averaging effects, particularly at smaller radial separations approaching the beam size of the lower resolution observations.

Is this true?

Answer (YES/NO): NO